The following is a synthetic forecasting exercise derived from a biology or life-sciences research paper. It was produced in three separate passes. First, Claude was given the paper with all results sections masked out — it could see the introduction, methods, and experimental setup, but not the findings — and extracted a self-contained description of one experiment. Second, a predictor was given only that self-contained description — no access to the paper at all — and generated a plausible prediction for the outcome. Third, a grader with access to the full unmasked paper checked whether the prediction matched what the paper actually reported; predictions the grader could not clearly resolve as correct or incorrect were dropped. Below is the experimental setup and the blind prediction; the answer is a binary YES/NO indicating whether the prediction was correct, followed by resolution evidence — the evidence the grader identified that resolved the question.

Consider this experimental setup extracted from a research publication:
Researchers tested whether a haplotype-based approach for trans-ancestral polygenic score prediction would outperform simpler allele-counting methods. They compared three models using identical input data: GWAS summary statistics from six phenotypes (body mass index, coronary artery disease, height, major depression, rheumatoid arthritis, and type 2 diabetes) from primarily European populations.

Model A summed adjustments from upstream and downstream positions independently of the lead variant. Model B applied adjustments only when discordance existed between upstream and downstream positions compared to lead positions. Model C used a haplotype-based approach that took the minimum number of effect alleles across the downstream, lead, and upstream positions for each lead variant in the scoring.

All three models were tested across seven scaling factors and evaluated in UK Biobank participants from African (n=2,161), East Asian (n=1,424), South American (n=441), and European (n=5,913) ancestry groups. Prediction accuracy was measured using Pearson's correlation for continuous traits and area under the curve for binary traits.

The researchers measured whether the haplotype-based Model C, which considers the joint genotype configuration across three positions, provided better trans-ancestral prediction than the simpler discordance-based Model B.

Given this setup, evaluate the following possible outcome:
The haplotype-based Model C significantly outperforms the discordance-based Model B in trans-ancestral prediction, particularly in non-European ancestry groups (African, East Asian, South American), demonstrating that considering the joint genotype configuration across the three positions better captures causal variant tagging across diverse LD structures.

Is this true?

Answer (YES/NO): NO